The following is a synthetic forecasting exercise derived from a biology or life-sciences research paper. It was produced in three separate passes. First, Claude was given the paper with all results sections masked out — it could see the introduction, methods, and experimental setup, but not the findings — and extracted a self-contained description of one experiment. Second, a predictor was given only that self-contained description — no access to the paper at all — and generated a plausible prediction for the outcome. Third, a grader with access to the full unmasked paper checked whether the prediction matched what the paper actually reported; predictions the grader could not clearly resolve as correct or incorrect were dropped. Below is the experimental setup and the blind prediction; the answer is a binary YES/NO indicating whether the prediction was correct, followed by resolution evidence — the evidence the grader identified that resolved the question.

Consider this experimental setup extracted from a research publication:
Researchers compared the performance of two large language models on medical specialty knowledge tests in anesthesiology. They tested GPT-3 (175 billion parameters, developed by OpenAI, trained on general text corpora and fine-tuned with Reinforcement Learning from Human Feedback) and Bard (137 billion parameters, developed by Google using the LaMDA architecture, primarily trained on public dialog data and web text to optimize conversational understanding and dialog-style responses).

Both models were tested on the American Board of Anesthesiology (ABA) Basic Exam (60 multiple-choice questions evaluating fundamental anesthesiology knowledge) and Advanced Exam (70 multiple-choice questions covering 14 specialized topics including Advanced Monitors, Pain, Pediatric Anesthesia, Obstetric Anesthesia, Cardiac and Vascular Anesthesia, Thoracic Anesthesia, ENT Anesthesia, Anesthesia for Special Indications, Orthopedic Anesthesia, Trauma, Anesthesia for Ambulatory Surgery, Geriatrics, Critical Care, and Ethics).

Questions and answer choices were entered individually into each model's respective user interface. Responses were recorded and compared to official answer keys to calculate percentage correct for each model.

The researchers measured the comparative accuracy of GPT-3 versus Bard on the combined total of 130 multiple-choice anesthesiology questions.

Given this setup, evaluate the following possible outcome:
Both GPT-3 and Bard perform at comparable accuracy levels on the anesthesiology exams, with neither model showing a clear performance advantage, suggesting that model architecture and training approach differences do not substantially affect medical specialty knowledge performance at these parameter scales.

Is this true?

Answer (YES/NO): NO